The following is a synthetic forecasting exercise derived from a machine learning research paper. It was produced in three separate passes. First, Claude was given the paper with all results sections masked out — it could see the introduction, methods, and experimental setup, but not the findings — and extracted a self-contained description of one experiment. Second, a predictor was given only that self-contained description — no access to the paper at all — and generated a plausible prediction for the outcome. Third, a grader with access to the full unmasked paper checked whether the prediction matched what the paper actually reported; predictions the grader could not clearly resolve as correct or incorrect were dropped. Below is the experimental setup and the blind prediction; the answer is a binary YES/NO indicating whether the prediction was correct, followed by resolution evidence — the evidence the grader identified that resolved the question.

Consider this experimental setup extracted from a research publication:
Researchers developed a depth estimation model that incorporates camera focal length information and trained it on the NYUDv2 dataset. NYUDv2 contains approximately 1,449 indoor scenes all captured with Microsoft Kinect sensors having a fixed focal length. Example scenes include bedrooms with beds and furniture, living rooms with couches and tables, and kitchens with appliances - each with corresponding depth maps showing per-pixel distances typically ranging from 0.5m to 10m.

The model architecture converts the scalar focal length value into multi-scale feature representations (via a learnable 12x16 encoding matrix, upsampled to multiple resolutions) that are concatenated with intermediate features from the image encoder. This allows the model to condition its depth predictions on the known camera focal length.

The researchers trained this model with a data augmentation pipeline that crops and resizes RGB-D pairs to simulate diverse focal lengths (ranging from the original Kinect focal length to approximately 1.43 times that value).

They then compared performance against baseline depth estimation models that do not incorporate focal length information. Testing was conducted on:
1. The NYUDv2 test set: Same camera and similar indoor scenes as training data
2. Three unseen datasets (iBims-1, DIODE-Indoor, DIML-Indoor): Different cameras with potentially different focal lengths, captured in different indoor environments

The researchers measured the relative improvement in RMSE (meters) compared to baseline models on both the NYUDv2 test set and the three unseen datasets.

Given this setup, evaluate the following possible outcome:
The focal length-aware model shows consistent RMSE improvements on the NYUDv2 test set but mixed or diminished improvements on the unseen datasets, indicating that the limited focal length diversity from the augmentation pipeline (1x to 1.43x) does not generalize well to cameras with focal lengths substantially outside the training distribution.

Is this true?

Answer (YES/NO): NO